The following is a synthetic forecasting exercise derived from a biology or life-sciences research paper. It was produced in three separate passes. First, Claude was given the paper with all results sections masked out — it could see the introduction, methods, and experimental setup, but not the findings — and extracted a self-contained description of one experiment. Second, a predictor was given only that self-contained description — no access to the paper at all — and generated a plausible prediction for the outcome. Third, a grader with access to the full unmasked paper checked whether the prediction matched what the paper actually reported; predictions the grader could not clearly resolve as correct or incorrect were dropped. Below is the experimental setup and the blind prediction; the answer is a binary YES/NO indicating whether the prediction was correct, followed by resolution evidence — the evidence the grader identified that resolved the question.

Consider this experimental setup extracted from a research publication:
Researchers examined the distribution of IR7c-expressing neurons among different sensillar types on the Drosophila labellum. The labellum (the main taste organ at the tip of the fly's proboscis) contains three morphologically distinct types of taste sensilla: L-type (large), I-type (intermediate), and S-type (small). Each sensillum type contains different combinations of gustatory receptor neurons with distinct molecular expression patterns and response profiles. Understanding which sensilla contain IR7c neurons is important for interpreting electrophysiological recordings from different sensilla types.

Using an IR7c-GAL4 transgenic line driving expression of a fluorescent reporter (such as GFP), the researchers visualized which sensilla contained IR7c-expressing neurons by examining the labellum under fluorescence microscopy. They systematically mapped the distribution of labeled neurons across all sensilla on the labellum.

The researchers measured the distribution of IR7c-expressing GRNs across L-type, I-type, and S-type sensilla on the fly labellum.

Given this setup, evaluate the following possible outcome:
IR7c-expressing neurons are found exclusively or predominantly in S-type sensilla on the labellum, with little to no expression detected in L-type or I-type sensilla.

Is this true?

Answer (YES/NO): NO